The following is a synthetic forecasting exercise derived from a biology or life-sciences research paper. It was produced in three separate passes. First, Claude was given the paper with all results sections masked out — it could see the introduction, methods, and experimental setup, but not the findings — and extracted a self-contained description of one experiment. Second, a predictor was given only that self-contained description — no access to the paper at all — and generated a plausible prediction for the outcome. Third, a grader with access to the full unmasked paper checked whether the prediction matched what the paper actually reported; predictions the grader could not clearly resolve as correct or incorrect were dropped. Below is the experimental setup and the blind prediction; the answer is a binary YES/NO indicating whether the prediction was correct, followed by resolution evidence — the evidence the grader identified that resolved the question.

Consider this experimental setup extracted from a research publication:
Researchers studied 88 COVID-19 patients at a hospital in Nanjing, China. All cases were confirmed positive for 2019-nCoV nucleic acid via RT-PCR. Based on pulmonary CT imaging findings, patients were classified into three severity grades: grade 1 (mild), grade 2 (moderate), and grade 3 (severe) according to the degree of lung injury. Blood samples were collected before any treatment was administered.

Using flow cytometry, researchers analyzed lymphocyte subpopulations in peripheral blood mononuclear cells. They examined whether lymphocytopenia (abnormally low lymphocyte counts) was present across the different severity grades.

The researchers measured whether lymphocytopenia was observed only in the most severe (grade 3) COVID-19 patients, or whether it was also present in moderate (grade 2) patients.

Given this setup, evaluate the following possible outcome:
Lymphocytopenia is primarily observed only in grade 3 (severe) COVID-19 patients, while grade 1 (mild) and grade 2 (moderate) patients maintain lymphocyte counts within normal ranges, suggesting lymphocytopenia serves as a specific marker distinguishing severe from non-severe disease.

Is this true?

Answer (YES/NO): NO